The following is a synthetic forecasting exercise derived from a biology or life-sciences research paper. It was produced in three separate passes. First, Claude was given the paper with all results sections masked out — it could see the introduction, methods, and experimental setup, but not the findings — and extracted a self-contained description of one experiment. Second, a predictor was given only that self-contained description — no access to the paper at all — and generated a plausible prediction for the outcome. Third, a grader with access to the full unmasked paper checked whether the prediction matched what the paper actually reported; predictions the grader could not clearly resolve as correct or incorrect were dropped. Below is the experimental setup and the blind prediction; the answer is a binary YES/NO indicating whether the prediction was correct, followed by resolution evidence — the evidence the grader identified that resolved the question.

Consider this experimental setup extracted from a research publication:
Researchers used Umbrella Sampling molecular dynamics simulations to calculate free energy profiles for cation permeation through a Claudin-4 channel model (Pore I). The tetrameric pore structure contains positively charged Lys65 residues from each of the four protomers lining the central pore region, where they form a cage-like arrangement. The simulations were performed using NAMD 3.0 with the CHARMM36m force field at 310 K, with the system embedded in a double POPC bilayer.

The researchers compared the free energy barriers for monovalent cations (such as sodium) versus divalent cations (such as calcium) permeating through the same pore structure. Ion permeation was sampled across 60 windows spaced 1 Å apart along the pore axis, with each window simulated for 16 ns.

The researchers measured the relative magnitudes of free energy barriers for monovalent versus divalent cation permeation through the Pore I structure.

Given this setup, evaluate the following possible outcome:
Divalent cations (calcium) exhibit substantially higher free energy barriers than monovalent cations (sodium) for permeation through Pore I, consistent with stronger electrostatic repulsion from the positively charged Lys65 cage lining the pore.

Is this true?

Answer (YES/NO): YES